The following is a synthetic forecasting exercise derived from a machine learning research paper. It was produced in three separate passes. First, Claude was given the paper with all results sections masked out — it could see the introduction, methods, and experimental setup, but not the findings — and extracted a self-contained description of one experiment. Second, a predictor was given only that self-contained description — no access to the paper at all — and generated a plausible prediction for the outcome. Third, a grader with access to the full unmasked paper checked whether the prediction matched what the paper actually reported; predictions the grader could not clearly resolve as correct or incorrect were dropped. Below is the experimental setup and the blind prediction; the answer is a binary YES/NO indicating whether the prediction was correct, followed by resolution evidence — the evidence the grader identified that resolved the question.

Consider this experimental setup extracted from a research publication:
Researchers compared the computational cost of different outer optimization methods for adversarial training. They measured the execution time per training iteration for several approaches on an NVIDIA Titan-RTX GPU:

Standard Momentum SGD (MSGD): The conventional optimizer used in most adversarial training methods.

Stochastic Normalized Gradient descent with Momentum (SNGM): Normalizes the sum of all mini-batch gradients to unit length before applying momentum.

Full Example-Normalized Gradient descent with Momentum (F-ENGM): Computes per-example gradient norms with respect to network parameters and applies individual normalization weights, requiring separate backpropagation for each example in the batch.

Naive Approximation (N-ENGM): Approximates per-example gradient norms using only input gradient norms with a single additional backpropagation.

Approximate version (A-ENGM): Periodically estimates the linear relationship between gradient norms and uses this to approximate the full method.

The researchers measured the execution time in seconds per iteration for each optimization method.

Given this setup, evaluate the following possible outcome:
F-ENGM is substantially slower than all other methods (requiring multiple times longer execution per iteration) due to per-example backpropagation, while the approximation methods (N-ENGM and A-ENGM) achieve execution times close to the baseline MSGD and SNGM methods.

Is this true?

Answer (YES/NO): YES